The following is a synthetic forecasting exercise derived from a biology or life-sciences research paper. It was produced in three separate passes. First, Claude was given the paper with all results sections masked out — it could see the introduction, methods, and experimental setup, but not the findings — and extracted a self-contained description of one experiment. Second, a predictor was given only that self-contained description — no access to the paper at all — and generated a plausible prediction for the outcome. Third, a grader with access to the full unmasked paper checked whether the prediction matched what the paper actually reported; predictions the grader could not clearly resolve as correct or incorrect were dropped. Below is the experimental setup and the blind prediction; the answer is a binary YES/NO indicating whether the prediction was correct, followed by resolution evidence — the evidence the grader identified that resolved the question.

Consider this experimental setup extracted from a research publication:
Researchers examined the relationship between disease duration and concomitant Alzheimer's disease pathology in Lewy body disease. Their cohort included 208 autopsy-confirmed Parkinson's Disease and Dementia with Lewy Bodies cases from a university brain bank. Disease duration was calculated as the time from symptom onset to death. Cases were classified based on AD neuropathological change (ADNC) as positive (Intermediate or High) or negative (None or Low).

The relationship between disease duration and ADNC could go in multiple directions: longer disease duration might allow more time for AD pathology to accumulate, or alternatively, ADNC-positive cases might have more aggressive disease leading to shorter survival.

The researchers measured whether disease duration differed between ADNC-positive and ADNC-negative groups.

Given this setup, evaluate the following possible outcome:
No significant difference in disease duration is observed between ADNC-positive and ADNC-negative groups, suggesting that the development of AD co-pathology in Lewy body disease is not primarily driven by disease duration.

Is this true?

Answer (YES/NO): NO